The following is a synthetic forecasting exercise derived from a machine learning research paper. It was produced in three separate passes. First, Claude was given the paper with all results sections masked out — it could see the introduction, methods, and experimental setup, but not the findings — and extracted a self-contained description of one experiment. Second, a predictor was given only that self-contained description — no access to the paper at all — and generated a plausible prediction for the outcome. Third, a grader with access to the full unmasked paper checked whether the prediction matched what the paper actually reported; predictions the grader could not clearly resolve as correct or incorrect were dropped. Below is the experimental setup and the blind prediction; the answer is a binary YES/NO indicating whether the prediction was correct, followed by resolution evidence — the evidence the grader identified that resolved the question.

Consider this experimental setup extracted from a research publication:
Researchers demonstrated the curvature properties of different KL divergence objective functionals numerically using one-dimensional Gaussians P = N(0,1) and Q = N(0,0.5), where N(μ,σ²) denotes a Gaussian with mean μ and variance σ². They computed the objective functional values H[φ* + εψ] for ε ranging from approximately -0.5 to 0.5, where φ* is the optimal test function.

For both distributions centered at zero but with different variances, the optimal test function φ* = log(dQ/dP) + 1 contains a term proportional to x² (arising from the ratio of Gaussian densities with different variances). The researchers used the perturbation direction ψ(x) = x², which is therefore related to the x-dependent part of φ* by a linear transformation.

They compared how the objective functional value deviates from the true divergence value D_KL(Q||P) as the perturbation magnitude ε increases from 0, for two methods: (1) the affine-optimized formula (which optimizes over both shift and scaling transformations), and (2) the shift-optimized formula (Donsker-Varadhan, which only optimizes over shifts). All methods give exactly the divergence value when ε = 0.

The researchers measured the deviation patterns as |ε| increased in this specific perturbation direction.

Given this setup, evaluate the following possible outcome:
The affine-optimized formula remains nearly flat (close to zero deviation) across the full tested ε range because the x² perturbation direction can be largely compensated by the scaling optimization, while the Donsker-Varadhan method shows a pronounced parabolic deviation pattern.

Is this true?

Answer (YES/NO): YES